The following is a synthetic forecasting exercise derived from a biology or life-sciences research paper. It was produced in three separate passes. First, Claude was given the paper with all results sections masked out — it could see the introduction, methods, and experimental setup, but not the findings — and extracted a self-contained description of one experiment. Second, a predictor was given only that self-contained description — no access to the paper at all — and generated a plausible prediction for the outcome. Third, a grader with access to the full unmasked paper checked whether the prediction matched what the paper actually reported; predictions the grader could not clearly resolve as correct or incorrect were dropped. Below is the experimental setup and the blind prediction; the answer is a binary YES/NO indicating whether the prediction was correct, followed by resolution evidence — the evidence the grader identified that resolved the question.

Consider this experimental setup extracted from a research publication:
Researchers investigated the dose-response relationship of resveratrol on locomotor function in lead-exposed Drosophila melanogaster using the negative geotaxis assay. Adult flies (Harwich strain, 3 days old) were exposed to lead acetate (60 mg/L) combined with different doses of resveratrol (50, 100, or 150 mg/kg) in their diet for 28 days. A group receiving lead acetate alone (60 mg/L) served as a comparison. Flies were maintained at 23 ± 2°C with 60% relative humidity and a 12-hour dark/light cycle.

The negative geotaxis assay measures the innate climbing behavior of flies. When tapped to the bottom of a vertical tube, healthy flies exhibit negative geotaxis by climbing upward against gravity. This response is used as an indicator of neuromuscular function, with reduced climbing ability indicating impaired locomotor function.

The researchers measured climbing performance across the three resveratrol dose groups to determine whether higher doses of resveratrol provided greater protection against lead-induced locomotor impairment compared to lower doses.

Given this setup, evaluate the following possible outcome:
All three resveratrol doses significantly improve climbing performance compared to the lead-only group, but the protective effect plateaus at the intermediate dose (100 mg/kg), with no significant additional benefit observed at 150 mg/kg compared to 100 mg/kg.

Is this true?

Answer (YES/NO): NO